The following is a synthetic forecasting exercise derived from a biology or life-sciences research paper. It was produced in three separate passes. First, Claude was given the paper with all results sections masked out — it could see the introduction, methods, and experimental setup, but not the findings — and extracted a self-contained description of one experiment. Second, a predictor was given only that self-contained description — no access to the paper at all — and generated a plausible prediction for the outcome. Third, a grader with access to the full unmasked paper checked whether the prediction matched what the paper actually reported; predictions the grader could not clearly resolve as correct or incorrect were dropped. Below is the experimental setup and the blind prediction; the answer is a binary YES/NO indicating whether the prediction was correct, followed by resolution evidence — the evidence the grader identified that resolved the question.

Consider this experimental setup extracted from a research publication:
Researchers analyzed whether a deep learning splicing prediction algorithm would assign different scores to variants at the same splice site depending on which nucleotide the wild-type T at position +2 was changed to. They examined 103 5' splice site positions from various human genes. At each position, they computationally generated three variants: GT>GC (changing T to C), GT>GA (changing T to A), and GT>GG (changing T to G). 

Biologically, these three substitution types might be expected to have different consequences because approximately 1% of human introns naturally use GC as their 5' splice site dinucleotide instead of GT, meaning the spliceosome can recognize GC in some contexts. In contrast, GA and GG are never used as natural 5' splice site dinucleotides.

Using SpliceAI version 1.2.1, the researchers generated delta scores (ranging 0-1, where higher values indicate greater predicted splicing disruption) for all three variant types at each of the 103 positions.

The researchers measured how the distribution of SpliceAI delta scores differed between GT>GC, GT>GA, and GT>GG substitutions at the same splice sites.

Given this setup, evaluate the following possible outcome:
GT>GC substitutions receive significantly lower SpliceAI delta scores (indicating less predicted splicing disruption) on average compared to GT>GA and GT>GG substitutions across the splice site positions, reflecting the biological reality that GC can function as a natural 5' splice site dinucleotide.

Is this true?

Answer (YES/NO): YES